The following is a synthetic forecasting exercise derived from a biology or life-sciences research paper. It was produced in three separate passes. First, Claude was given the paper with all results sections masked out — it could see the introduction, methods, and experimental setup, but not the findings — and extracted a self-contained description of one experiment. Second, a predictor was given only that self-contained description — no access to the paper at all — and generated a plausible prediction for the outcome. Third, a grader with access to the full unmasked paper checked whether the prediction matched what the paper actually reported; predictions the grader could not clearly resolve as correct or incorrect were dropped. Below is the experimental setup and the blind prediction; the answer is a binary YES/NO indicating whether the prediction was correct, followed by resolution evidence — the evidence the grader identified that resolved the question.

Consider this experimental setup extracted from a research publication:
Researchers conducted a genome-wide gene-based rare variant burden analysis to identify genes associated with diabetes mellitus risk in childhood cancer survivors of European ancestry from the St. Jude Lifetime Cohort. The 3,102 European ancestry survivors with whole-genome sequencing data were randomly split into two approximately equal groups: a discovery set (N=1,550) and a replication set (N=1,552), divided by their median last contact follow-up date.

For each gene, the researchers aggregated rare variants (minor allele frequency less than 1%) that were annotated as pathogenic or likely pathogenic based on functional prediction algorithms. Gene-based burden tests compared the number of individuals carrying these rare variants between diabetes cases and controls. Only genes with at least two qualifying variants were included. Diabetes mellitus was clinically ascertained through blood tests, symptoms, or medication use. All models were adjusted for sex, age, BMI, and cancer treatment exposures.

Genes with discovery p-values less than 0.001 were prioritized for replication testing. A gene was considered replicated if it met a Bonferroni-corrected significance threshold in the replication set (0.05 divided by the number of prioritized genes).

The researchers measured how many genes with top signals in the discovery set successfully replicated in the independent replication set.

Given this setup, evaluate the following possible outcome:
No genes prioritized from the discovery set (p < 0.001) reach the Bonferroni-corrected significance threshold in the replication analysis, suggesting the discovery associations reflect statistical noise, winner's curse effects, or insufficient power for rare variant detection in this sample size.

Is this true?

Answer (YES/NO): NO